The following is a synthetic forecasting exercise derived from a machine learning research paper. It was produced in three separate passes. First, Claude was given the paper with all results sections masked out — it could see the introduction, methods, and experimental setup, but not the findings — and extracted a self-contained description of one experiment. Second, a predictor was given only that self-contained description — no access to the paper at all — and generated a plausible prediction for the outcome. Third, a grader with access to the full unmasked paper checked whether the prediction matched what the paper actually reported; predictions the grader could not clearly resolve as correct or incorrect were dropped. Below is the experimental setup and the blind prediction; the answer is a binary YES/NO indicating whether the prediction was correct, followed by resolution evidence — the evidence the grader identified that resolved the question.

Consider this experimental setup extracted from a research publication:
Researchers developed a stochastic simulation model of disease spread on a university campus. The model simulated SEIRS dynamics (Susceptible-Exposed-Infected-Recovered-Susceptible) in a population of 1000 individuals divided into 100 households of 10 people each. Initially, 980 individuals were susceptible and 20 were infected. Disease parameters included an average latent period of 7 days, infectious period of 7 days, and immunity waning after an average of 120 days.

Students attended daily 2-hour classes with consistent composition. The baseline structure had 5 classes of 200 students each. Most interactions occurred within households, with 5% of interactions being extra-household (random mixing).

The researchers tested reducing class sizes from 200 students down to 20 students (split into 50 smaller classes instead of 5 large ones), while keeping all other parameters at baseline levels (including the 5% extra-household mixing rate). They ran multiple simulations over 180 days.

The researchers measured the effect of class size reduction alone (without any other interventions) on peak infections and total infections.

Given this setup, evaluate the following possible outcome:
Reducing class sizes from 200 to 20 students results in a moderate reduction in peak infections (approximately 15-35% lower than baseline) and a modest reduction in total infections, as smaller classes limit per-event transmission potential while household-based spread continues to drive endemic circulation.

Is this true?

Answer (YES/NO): NO